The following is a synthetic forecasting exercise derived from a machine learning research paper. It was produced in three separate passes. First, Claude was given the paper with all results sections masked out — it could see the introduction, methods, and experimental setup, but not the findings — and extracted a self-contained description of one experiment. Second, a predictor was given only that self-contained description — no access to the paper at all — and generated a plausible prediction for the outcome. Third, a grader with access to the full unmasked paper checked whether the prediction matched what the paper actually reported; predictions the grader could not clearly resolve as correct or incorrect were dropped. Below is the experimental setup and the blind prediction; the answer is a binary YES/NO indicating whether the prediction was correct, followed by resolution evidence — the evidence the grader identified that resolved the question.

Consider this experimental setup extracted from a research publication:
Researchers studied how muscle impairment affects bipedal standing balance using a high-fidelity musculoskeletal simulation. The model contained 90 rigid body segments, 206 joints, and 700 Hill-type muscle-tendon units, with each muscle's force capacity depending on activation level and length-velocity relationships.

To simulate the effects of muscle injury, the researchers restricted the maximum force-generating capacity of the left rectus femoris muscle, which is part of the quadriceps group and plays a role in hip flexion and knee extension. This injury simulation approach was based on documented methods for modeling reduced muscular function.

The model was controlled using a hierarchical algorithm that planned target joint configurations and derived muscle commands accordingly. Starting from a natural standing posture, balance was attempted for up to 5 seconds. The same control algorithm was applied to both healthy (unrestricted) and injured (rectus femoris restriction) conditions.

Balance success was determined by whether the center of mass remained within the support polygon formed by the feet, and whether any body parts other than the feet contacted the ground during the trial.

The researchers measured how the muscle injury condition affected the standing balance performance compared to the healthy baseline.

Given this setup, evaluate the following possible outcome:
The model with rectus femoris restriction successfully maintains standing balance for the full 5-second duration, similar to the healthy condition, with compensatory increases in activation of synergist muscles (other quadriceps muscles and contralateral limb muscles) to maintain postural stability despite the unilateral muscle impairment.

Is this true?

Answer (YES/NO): NO